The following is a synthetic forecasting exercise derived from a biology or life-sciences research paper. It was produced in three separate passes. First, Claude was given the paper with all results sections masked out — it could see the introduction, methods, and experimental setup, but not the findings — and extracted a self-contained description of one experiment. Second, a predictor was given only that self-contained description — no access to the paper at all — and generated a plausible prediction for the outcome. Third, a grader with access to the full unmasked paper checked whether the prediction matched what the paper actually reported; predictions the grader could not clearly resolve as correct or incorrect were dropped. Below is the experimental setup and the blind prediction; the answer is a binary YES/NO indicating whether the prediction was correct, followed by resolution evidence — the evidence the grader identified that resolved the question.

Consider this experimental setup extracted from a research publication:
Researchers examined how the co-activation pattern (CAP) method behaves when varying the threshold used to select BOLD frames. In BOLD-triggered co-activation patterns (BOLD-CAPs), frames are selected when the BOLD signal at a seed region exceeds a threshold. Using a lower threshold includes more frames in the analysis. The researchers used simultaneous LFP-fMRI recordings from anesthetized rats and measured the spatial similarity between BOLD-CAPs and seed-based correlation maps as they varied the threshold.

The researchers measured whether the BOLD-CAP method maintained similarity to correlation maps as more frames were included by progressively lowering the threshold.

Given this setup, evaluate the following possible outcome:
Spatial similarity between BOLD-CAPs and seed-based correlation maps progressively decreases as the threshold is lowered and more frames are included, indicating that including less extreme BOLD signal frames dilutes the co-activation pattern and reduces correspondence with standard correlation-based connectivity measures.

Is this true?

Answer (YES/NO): NO